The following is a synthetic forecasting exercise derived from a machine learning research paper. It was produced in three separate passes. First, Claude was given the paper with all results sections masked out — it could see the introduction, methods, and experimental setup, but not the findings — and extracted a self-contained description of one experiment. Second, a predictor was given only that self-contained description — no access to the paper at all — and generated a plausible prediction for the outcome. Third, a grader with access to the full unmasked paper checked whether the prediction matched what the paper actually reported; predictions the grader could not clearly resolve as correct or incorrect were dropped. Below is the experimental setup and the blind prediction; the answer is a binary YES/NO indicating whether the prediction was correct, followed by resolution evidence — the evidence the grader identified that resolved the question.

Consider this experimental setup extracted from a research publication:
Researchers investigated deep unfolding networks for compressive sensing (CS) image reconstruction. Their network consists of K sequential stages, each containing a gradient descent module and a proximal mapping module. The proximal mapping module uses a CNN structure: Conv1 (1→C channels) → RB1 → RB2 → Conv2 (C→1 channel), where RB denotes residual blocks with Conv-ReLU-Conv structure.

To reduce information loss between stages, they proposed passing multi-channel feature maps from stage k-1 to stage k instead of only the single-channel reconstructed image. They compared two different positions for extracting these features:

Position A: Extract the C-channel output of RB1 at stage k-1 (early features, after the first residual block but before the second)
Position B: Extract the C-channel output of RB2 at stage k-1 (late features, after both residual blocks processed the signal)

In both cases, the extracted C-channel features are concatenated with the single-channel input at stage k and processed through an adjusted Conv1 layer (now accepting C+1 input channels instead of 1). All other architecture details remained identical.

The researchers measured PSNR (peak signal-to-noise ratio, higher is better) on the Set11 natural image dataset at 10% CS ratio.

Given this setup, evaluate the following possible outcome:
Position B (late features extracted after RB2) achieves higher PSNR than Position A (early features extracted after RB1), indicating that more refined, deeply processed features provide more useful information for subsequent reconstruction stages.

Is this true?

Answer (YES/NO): YES